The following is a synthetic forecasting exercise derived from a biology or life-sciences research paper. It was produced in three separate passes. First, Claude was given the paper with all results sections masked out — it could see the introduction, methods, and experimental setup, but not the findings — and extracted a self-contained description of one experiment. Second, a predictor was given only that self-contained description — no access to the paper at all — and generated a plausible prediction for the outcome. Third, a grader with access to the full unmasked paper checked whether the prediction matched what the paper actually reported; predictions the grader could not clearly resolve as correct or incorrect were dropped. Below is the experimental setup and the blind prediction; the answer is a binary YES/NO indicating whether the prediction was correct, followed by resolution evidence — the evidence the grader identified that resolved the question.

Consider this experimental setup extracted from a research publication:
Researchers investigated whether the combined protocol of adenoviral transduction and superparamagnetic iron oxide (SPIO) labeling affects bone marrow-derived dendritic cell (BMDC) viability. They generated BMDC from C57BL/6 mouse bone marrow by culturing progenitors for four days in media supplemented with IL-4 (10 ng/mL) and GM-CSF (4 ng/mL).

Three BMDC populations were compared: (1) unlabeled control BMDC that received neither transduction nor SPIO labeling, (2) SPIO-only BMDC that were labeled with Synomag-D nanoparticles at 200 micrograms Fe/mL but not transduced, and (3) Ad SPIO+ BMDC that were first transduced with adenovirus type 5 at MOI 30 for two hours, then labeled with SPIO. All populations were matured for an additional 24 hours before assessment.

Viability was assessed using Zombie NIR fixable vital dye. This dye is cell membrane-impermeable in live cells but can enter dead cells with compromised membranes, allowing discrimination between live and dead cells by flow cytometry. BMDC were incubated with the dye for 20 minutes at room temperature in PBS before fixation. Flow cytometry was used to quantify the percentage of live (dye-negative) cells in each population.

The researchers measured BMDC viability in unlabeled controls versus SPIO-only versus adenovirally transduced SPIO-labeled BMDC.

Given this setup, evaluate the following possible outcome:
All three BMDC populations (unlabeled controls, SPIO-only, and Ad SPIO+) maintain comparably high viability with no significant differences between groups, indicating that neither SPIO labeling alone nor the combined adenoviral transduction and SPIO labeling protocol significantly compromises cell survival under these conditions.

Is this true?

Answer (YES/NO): NO